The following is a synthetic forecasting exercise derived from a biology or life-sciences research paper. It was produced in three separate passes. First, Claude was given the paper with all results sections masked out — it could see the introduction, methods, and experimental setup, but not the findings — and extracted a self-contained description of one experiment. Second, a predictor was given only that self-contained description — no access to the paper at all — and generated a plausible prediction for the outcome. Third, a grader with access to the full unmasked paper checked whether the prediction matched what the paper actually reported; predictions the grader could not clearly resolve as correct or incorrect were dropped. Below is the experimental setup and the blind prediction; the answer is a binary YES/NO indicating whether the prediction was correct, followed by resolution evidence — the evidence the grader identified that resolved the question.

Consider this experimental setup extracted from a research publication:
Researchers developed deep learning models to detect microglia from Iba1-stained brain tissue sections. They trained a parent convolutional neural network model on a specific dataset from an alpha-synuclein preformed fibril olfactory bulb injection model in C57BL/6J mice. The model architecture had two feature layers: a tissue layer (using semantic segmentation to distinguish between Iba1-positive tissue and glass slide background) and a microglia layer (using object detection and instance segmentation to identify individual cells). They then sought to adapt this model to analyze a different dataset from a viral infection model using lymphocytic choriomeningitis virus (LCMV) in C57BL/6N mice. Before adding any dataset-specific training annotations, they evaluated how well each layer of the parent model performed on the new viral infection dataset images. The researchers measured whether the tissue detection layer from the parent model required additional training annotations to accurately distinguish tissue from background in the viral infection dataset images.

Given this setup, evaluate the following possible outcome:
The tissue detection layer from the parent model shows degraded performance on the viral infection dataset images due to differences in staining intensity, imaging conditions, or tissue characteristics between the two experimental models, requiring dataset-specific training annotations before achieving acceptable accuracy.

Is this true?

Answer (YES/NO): NO